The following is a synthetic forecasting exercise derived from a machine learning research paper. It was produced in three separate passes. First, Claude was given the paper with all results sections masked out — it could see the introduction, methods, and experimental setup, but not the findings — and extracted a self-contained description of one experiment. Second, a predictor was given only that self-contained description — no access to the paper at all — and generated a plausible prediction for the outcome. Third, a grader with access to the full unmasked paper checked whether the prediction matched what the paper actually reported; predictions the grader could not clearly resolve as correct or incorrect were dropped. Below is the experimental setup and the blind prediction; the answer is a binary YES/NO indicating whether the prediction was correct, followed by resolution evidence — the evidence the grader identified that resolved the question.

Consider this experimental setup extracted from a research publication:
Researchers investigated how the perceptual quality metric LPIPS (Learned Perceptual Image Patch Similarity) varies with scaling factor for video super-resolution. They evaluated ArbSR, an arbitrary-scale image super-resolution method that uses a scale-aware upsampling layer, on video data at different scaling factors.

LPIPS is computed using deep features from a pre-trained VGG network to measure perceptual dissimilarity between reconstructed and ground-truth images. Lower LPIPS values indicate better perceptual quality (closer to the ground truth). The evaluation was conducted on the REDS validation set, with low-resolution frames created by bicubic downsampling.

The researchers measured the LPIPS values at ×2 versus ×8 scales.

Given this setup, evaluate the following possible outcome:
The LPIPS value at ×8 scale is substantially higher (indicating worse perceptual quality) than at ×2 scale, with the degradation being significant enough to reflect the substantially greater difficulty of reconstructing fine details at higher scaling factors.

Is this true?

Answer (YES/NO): YES